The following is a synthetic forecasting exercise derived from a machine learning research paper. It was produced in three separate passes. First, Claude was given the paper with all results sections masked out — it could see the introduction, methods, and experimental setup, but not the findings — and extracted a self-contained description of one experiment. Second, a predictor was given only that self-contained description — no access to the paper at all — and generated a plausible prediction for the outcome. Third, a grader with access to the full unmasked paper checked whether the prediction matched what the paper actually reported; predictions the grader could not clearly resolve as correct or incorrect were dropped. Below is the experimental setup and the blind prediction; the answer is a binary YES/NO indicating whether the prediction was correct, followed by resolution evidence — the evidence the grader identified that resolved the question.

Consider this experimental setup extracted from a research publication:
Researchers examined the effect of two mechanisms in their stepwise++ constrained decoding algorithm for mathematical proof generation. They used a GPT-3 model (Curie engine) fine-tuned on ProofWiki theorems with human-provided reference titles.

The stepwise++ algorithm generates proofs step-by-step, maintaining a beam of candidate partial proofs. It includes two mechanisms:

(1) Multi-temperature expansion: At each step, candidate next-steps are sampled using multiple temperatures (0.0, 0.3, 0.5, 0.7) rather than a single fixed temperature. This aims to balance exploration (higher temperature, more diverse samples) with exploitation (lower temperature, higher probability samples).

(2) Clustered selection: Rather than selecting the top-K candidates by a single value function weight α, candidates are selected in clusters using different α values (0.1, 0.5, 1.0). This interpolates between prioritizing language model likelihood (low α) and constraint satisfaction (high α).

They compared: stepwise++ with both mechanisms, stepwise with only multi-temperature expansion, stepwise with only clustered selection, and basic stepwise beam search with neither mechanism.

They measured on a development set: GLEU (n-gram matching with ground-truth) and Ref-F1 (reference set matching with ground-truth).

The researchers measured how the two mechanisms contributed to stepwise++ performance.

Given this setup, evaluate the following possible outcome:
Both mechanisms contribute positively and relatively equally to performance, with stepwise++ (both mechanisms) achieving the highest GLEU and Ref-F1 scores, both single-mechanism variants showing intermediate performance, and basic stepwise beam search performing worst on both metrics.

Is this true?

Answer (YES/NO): NO